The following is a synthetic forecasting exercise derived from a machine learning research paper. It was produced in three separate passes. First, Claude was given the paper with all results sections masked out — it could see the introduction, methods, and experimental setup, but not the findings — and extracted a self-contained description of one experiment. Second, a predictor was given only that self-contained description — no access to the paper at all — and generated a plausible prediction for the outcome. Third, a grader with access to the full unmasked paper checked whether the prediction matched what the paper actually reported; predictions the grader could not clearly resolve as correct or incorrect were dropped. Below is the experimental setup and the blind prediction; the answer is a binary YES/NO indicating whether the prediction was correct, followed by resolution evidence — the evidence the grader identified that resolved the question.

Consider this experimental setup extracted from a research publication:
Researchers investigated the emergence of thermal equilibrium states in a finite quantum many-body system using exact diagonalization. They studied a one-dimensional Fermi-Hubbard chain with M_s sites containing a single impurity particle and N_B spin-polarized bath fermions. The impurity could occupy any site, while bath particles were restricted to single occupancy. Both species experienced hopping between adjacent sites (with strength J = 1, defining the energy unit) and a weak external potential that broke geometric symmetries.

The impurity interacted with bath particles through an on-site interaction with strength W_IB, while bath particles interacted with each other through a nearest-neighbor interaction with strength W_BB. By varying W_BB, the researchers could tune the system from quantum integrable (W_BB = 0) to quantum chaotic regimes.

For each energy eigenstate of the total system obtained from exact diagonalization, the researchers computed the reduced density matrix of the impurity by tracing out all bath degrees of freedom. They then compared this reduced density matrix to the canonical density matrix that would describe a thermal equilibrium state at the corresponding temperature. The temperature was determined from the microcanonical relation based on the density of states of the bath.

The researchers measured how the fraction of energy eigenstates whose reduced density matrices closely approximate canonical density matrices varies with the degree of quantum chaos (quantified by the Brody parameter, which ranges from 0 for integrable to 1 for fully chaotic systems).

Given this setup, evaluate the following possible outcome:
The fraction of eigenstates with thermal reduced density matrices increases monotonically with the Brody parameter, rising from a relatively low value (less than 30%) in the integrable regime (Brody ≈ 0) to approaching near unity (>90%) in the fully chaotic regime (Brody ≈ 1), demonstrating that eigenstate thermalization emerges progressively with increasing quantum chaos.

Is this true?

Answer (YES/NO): YES